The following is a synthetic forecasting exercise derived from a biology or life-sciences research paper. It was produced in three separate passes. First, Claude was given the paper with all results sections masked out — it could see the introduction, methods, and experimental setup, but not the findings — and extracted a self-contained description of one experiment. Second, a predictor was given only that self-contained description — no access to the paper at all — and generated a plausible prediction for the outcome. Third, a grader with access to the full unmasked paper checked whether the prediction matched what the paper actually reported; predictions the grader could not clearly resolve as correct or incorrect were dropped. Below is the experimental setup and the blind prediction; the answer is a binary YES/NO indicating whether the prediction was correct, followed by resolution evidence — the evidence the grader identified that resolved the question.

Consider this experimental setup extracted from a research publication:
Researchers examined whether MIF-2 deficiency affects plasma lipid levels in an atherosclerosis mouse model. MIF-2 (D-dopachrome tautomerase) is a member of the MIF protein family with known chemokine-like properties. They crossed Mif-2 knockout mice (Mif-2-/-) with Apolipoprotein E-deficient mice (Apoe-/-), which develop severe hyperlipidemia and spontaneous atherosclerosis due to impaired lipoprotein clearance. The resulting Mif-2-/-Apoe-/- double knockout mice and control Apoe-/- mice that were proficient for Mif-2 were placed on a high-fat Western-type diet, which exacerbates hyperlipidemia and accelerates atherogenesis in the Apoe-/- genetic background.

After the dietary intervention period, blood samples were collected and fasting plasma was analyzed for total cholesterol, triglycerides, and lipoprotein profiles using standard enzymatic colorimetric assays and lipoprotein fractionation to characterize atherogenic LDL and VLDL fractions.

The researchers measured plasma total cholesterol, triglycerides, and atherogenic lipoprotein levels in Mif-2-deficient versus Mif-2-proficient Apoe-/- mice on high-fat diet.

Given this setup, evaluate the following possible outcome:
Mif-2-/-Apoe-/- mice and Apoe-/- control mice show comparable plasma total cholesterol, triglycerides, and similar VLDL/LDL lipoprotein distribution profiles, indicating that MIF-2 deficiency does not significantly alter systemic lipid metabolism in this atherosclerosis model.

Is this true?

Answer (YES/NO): NO